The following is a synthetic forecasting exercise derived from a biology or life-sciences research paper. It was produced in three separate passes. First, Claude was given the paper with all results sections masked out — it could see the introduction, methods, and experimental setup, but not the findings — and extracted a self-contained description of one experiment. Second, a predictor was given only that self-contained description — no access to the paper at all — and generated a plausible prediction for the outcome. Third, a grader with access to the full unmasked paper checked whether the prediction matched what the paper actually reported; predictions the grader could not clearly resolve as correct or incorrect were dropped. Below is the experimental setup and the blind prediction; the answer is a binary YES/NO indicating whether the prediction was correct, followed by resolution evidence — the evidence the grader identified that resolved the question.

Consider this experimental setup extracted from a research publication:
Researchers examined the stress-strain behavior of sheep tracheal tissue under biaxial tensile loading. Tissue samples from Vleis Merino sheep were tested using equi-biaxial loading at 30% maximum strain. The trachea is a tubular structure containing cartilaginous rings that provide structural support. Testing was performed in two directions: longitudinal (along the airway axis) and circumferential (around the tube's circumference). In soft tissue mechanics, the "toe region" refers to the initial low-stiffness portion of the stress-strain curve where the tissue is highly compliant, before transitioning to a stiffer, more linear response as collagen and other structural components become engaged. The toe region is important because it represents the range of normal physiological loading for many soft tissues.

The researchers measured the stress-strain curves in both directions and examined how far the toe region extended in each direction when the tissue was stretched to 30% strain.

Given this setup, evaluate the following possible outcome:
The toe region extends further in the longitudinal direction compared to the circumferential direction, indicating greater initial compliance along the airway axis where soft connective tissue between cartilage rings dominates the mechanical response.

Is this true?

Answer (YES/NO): YES